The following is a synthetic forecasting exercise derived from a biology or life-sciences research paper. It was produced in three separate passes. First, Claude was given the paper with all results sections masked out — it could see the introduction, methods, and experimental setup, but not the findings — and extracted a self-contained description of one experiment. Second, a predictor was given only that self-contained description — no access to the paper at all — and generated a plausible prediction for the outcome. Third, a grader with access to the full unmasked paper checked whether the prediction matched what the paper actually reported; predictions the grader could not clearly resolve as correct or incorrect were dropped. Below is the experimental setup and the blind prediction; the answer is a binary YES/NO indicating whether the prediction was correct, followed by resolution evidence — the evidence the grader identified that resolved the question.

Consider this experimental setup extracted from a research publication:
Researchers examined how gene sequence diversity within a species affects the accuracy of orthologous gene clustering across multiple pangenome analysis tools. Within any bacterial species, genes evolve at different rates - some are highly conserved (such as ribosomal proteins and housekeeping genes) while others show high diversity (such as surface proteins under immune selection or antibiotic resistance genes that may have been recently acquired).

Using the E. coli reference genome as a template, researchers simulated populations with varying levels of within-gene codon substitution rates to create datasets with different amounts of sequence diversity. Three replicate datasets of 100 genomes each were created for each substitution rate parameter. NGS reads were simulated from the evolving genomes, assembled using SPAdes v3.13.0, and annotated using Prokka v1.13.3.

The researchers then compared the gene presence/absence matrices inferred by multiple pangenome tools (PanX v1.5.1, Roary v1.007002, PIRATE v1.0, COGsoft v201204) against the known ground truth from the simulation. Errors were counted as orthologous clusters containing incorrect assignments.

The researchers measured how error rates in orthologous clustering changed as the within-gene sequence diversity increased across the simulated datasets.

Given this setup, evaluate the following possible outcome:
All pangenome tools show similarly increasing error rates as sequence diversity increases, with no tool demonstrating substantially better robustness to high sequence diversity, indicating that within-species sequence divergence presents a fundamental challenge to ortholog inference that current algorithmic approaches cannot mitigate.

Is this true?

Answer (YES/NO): NO